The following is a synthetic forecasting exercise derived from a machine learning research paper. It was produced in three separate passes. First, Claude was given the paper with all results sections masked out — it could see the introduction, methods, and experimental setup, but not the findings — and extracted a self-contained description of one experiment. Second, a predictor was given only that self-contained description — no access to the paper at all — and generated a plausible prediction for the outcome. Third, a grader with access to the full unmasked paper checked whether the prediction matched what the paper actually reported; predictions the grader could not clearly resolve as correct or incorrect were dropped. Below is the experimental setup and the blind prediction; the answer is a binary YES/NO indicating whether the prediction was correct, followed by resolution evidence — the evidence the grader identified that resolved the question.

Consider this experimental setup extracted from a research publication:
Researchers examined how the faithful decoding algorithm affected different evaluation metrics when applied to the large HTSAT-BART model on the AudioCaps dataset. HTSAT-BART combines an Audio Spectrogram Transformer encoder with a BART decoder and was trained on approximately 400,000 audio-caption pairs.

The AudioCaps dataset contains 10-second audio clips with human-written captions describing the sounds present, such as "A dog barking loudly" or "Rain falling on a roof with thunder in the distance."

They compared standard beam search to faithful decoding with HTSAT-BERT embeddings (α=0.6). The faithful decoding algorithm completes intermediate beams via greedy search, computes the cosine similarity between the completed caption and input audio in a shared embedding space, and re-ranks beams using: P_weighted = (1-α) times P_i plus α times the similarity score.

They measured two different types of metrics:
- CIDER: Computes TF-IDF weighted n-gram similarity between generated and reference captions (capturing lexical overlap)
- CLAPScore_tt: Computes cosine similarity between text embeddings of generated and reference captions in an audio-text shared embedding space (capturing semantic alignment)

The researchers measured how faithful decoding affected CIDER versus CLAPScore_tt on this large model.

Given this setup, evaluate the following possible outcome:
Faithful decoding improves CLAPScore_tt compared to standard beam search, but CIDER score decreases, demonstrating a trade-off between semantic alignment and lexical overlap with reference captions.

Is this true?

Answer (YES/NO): YES